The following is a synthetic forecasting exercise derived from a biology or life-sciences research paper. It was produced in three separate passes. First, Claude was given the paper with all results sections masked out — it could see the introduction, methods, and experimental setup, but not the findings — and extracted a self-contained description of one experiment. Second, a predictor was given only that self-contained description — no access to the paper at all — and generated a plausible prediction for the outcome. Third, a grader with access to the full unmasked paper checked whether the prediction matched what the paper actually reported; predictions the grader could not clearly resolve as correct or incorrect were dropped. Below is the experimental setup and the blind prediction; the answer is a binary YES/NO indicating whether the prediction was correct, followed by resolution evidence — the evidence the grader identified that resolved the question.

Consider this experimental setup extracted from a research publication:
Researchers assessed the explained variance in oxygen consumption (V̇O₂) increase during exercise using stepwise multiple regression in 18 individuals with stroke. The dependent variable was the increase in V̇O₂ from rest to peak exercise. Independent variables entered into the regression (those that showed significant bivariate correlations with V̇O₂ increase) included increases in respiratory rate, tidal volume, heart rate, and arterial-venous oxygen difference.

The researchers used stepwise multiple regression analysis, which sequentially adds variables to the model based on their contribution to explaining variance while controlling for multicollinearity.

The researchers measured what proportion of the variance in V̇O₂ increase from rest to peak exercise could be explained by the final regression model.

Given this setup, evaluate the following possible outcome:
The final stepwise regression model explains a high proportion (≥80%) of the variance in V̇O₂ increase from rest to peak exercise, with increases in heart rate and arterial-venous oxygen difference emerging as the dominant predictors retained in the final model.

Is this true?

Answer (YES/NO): NO